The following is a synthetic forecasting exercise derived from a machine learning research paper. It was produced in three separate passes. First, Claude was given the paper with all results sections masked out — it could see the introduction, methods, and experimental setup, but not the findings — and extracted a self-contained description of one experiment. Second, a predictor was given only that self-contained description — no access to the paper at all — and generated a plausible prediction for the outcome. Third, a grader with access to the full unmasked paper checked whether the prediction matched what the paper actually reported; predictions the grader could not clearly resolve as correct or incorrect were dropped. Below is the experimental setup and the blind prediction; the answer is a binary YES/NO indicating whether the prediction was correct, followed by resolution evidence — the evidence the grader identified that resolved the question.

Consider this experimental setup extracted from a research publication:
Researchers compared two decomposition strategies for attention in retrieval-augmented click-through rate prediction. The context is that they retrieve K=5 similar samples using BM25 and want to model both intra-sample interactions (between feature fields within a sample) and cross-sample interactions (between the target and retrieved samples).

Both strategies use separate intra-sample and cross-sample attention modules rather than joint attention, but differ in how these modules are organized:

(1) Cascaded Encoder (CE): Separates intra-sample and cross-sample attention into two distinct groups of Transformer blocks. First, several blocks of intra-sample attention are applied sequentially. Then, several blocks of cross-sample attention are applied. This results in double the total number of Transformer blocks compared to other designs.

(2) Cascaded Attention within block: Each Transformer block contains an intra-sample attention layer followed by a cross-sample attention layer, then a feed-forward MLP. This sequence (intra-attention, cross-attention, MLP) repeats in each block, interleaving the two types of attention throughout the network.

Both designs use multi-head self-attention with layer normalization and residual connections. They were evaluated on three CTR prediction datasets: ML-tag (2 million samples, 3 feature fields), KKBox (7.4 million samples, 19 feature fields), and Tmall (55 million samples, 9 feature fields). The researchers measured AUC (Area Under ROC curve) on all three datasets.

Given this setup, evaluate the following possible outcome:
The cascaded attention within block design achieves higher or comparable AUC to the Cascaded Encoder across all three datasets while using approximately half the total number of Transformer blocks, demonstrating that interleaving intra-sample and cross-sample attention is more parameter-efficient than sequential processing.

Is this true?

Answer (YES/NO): NO